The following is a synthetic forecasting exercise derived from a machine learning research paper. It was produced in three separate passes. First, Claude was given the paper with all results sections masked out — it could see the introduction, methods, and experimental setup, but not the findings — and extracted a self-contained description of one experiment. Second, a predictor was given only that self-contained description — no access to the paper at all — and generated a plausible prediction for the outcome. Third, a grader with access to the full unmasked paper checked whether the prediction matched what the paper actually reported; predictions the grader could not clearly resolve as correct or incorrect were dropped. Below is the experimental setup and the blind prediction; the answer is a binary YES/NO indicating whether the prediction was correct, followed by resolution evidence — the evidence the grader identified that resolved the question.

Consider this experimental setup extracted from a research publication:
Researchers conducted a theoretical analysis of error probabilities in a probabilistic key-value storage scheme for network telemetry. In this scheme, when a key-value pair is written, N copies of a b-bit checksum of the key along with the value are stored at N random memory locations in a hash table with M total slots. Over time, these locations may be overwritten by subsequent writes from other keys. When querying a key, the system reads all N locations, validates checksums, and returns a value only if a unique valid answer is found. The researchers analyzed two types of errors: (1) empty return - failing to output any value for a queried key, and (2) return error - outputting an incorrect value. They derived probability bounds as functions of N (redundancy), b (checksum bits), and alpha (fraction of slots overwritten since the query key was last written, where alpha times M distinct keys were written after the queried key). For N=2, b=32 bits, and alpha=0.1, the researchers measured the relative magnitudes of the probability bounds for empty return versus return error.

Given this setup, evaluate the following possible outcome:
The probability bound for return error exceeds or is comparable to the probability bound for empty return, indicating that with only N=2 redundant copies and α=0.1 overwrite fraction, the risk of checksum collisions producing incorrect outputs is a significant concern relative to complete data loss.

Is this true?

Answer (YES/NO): NO